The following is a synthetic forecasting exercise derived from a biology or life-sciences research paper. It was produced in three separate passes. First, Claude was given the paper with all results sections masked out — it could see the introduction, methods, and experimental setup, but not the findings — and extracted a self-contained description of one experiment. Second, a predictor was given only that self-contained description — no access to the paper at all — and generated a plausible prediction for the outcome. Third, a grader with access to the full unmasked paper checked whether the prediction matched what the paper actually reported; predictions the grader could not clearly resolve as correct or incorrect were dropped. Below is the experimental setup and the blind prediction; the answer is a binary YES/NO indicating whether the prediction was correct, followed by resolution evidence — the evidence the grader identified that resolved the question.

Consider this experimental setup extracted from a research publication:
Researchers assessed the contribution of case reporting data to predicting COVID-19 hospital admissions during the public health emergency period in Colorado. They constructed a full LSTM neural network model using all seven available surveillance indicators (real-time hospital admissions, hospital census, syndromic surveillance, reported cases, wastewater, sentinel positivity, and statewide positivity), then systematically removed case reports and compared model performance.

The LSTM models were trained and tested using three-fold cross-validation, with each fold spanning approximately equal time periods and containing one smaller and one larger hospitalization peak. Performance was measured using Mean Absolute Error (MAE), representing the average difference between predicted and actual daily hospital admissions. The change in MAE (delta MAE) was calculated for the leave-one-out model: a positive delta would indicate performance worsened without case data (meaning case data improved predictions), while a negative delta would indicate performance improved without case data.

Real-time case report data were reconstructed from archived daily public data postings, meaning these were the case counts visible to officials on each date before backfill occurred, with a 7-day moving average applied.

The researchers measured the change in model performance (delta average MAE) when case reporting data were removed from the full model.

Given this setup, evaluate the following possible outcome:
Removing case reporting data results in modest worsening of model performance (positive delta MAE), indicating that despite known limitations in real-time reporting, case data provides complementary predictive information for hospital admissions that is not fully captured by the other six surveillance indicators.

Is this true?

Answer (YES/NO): YES